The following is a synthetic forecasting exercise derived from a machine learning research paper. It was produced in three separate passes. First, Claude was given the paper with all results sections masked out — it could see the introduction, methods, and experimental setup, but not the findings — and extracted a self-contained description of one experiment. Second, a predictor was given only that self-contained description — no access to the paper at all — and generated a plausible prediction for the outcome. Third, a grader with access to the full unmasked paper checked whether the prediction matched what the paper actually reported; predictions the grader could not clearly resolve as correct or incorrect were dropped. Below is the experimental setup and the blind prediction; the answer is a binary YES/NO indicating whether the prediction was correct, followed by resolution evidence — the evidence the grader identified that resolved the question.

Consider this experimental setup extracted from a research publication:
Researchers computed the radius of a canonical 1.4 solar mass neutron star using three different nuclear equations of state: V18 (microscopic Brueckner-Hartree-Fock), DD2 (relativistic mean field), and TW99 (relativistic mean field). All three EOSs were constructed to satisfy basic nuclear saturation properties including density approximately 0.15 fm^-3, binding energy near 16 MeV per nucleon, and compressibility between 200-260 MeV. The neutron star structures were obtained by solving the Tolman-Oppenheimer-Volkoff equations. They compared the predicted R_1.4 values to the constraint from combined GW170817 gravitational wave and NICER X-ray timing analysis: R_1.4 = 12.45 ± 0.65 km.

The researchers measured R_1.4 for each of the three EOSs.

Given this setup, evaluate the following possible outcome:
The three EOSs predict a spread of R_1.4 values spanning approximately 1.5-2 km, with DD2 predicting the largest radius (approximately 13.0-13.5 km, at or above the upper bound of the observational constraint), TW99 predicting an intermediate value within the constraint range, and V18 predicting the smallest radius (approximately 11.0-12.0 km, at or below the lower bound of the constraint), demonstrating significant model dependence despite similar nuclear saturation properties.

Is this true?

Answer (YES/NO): NO